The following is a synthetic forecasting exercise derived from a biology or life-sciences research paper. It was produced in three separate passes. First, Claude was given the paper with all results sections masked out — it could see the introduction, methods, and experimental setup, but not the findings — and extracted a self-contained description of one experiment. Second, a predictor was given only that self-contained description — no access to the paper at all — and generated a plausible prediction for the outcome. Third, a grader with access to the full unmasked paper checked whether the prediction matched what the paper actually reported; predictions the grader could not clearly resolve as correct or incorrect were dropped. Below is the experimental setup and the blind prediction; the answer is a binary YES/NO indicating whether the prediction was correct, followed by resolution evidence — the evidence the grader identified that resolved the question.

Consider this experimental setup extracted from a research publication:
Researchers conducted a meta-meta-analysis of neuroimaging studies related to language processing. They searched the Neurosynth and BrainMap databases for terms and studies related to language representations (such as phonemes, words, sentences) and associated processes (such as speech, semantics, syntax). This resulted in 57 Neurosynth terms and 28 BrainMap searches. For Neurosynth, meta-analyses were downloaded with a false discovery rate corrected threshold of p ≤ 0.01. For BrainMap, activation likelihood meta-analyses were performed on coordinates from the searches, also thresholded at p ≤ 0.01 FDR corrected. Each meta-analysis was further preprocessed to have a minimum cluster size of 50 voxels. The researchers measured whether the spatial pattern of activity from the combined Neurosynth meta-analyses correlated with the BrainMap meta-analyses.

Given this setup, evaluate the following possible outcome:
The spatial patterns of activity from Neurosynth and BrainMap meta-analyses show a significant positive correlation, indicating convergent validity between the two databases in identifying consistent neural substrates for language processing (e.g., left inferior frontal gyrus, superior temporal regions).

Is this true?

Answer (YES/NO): YES